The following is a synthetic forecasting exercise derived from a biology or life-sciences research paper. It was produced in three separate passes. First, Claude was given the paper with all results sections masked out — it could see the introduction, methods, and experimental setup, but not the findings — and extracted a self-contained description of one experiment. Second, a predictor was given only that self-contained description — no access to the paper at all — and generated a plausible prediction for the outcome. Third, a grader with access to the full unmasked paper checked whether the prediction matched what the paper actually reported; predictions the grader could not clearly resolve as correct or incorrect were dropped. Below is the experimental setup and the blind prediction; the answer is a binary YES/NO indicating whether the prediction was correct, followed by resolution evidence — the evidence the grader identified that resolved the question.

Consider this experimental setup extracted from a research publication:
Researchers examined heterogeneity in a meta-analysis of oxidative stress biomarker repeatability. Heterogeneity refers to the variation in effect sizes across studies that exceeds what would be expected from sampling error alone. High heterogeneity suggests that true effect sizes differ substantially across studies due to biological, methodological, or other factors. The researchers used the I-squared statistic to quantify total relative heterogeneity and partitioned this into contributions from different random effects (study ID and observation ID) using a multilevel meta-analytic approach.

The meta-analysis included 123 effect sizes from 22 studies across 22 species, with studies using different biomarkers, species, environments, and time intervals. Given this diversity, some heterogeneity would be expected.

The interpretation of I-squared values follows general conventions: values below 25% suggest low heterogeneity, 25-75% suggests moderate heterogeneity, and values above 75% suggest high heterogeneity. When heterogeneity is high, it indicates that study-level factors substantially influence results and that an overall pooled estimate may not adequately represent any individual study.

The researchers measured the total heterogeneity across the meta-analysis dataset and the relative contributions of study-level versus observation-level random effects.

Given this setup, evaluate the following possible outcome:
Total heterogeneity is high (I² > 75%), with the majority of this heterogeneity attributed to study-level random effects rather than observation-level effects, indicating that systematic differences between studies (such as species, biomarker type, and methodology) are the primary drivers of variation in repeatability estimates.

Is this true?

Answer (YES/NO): NO